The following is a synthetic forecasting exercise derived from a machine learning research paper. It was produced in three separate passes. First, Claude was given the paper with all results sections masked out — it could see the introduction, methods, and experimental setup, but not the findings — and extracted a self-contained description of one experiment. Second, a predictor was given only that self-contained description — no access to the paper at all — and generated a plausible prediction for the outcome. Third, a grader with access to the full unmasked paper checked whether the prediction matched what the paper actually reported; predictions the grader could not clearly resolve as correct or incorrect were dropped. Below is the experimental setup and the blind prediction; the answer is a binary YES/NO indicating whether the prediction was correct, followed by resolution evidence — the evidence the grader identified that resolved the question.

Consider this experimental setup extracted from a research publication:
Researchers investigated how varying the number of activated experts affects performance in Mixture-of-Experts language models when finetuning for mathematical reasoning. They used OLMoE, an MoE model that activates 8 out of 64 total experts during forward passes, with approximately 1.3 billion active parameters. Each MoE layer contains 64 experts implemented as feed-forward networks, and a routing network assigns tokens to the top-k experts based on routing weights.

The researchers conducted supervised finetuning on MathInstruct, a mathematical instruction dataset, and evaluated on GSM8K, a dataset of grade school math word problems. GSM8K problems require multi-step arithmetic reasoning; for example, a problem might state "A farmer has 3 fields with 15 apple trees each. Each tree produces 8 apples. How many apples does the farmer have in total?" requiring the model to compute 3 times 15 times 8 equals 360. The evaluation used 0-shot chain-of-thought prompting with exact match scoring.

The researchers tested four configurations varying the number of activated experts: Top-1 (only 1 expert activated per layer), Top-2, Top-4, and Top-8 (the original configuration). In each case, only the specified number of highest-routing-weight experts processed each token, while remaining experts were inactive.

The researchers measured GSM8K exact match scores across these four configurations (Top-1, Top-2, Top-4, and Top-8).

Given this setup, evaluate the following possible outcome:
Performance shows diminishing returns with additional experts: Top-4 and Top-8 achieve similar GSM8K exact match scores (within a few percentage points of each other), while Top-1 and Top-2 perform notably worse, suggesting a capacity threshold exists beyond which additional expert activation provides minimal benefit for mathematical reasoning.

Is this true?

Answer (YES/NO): NO